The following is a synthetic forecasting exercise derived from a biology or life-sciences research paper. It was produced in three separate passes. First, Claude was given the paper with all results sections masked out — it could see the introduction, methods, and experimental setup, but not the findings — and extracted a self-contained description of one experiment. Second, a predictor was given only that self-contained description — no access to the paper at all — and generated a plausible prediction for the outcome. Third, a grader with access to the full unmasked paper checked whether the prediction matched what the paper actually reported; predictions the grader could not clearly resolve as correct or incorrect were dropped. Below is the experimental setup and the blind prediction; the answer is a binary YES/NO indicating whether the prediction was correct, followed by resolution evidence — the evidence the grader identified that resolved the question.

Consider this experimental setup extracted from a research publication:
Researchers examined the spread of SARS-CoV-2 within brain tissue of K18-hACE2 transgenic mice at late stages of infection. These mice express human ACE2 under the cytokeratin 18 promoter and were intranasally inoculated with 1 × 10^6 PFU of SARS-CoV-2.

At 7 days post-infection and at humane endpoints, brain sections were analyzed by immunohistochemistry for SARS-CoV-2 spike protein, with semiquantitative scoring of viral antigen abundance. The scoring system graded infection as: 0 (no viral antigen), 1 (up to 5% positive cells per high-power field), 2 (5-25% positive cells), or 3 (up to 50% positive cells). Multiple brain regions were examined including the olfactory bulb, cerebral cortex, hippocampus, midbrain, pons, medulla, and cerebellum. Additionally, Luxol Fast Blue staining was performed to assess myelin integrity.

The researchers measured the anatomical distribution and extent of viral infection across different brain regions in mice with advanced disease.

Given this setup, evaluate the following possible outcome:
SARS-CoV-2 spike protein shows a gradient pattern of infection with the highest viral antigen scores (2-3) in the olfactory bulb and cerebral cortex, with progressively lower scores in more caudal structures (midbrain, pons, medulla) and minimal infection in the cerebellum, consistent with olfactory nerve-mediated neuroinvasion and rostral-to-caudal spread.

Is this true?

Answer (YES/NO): NO